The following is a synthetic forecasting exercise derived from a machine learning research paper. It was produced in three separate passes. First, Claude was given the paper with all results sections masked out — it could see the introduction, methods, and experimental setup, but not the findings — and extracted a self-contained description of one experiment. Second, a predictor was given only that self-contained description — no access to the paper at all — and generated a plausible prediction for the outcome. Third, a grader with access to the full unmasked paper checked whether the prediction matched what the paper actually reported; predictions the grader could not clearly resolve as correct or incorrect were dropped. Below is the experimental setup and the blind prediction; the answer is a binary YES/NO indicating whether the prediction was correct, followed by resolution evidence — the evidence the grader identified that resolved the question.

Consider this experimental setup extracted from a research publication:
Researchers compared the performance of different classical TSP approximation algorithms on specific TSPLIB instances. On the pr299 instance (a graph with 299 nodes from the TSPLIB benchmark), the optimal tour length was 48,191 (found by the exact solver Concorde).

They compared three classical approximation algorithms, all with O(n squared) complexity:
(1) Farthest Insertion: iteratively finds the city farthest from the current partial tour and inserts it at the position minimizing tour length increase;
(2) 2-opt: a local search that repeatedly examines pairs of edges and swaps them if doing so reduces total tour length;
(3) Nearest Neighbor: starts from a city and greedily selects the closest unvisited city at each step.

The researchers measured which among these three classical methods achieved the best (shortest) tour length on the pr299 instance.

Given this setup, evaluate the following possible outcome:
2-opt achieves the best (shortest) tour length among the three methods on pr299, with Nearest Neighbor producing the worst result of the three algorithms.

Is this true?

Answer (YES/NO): YES